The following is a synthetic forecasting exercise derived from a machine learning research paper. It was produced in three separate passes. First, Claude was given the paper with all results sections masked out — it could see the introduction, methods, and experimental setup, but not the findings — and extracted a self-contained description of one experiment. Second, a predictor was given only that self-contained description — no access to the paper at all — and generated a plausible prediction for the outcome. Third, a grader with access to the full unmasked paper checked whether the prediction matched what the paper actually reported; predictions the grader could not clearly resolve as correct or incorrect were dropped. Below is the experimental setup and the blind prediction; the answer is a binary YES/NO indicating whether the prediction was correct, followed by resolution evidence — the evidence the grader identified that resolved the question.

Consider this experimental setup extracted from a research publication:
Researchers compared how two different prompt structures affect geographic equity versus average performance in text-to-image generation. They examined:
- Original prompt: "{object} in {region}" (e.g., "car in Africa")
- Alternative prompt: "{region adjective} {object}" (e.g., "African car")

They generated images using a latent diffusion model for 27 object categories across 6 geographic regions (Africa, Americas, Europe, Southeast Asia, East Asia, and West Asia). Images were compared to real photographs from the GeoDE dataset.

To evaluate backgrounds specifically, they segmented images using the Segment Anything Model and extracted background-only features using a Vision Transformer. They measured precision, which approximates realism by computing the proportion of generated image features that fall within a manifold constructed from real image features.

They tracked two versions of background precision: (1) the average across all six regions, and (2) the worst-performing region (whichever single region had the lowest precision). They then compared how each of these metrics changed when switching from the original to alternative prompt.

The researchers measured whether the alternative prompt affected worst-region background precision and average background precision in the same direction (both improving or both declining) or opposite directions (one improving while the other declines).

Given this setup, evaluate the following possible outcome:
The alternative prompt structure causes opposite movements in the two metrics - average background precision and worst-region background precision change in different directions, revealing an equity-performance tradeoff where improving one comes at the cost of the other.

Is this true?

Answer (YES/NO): YES